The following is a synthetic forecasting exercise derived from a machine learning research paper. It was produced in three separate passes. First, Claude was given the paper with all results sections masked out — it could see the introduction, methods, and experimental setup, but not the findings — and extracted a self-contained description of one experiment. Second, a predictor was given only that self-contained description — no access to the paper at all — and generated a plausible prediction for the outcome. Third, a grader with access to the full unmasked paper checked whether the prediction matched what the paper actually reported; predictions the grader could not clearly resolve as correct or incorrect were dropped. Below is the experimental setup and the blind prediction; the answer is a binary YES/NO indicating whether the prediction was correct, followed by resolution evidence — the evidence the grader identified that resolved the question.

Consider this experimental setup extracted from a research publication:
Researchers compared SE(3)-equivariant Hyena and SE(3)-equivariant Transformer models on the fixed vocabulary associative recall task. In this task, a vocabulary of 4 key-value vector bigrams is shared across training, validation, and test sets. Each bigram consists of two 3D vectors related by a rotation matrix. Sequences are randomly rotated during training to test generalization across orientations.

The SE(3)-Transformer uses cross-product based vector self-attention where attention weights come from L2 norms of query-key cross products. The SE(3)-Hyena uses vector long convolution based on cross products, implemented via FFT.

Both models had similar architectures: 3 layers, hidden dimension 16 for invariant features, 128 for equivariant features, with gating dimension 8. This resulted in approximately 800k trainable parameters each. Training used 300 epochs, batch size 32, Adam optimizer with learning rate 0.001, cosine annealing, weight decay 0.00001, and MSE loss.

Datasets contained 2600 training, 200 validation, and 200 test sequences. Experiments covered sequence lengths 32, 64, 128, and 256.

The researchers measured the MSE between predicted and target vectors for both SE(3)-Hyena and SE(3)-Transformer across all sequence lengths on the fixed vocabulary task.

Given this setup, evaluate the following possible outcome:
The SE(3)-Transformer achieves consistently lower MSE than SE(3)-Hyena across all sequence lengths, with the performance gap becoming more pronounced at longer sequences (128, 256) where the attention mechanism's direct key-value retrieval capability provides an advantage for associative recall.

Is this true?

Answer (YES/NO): NO